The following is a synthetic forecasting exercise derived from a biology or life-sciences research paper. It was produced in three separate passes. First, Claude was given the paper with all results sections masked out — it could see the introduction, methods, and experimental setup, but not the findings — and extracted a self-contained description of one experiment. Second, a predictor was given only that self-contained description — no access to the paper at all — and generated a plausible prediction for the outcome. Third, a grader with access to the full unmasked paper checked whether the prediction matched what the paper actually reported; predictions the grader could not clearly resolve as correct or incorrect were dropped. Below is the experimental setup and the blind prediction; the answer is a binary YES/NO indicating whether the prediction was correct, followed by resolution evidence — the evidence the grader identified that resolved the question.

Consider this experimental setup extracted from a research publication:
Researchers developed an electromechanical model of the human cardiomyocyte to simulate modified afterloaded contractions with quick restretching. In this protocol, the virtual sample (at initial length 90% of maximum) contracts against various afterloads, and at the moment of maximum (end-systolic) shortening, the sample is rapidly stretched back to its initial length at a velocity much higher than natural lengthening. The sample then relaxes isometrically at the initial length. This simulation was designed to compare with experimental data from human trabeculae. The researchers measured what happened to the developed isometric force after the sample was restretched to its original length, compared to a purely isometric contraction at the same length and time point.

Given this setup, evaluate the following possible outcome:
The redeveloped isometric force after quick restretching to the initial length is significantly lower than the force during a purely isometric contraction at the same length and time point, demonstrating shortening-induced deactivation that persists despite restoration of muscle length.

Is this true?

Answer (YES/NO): YES